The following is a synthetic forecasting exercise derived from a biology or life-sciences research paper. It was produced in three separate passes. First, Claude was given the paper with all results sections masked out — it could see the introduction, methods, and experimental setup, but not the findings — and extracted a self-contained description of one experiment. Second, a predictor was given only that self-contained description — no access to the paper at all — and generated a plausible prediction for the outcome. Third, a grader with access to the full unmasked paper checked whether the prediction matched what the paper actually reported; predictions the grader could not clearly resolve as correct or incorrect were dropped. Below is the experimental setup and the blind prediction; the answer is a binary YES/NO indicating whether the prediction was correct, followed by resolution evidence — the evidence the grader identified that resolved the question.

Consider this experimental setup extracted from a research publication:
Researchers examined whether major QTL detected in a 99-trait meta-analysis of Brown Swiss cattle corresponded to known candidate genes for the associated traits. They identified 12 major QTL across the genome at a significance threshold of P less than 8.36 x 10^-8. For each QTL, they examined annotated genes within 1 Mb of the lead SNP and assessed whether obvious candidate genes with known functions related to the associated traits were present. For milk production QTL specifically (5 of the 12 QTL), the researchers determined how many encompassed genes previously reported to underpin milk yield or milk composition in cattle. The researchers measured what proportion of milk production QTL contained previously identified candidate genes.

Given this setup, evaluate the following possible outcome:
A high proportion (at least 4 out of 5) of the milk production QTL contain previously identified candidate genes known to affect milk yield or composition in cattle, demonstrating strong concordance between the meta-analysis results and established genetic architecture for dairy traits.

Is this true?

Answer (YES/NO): YES